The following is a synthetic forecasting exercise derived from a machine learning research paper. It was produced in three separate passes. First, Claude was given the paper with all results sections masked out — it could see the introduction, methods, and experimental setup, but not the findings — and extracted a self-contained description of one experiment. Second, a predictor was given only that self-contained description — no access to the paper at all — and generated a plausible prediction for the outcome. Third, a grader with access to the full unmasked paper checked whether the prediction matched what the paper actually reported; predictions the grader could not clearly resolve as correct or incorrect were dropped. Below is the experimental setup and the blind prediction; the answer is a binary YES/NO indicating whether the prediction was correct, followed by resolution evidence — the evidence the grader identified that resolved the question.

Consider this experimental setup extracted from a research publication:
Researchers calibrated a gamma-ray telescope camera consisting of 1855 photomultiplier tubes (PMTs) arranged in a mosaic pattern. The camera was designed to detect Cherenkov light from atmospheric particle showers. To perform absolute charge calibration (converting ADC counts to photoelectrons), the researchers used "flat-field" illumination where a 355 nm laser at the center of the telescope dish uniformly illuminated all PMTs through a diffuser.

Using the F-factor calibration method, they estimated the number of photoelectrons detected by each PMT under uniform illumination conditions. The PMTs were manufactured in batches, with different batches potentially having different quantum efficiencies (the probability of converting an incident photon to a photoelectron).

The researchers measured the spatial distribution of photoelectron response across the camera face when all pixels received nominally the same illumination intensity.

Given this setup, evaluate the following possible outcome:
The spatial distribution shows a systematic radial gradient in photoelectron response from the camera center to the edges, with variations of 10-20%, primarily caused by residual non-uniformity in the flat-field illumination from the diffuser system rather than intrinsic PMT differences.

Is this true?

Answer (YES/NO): NO